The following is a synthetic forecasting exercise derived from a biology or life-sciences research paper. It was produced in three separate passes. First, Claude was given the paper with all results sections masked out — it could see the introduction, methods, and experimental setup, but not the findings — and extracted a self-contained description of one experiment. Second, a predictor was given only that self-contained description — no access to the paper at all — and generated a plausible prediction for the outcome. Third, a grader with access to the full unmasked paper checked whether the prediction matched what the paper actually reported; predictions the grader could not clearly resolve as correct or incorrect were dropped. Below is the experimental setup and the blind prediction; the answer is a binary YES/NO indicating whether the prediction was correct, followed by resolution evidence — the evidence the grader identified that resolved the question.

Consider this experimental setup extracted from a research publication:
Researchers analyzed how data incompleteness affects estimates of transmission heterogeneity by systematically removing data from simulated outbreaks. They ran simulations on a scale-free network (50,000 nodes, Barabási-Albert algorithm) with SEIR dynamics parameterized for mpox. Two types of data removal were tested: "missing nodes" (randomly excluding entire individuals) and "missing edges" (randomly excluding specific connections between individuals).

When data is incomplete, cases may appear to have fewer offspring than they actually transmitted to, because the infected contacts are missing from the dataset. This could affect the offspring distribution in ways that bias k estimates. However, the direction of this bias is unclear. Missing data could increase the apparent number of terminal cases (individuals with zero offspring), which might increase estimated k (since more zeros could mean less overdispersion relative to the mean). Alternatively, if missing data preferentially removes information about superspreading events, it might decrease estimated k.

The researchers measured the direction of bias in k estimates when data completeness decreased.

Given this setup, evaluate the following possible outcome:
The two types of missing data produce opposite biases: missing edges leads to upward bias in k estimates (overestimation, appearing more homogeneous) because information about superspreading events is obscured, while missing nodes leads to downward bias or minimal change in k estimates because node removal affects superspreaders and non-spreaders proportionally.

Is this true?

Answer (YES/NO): NO